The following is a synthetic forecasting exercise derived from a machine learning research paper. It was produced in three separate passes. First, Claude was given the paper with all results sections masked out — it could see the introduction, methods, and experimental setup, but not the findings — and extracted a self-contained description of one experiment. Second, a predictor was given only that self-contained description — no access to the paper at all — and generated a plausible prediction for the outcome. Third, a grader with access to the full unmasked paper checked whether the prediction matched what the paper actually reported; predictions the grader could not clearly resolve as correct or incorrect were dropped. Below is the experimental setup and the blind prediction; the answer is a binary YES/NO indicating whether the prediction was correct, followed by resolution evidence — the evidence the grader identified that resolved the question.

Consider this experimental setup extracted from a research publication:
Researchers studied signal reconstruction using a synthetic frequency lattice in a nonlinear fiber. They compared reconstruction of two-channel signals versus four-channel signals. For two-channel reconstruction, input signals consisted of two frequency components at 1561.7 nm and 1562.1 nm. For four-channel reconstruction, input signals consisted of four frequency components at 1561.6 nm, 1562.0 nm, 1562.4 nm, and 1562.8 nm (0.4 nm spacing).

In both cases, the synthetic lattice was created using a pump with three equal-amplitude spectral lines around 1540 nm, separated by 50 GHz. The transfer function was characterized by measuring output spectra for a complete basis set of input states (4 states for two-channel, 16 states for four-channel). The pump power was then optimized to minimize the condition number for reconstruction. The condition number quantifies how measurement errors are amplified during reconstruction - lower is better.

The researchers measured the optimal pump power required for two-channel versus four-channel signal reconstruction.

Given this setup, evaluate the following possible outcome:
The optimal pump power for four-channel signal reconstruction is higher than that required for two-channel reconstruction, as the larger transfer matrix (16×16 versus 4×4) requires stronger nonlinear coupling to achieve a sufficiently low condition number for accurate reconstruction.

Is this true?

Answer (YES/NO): YES